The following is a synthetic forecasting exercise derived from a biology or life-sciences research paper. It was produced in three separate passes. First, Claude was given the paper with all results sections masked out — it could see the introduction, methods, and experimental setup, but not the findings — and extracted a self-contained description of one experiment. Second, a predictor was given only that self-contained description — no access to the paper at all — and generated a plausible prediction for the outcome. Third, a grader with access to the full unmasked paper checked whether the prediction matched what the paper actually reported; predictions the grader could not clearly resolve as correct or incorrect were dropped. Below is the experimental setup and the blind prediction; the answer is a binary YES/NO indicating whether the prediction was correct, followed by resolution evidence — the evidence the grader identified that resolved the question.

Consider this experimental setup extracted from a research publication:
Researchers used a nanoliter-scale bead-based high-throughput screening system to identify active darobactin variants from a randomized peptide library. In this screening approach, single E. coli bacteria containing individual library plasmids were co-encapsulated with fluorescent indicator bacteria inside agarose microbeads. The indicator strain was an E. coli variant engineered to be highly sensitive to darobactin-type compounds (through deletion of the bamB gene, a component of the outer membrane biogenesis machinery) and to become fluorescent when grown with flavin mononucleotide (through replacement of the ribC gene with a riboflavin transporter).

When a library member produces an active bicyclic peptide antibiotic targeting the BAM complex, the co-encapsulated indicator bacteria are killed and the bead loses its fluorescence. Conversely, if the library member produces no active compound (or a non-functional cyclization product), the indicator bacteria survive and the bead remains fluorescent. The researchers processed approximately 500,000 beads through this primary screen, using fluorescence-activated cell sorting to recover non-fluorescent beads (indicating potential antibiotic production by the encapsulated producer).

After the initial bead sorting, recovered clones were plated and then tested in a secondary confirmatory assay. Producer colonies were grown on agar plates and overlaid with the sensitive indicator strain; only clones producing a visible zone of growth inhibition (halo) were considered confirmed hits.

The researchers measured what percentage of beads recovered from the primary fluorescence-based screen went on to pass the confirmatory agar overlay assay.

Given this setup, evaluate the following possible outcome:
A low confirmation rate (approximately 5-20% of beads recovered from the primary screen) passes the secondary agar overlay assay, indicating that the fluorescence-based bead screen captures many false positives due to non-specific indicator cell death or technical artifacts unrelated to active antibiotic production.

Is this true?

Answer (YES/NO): NO